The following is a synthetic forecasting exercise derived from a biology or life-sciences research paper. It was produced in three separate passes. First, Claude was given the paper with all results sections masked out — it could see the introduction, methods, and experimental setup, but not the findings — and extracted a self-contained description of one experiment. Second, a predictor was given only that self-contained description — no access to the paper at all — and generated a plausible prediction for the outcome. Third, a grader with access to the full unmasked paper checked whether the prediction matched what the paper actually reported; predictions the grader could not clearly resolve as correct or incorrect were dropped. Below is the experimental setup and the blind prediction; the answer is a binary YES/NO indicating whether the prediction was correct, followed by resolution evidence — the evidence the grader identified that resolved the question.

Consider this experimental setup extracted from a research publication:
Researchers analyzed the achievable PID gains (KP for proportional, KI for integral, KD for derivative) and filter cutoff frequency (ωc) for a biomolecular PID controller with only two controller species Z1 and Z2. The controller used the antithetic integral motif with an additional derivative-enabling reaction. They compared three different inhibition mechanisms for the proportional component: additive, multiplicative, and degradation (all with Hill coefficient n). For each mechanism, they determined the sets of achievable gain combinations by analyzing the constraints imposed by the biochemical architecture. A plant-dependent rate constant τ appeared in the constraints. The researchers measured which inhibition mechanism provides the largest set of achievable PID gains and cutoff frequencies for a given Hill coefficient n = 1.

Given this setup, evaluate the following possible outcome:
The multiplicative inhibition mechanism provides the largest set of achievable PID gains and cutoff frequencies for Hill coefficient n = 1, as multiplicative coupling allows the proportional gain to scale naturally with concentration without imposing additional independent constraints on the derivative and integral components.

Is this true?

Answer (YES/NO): NO